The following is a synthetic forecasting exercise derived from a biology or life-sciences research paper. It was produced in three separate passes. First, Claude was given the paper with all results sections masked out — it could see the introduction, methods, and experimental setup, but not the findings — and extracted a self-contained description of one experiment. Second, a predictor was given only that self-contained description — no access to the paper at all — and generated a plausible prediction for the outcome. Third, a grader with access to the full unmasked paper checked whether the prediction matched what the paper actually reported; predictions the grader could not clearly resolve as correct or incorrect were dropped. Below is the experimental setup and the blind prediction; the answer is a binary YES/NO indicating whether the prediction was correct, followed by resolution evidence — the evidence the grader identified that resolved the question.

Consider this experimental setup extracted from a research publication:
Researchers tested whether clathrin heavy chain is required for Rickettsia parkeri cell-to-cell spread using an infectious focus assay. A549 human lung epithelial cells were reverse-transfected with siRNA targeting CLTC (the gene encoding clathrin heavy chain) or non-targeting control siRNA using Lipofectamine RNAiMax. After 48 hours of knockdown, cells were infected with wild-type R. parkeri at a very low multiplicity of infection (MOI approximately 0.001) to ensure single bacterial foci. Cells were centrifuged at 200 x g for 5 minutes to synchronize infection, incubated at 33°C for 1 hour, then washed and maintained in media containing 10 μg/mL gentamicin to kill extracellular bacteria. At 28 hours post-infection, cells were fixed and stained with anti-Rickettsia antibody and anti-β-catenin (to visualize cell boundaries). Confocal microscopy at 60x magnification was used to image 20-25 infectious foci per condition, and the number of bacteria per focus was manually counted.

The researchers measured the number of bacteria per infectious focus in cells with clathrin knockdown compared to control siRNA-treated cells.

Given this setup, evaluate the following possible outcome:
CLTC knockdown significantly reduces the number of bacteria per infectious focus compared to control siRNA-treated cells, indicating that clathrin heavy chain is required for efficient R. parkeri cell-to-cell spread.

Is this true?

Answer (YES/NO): NO